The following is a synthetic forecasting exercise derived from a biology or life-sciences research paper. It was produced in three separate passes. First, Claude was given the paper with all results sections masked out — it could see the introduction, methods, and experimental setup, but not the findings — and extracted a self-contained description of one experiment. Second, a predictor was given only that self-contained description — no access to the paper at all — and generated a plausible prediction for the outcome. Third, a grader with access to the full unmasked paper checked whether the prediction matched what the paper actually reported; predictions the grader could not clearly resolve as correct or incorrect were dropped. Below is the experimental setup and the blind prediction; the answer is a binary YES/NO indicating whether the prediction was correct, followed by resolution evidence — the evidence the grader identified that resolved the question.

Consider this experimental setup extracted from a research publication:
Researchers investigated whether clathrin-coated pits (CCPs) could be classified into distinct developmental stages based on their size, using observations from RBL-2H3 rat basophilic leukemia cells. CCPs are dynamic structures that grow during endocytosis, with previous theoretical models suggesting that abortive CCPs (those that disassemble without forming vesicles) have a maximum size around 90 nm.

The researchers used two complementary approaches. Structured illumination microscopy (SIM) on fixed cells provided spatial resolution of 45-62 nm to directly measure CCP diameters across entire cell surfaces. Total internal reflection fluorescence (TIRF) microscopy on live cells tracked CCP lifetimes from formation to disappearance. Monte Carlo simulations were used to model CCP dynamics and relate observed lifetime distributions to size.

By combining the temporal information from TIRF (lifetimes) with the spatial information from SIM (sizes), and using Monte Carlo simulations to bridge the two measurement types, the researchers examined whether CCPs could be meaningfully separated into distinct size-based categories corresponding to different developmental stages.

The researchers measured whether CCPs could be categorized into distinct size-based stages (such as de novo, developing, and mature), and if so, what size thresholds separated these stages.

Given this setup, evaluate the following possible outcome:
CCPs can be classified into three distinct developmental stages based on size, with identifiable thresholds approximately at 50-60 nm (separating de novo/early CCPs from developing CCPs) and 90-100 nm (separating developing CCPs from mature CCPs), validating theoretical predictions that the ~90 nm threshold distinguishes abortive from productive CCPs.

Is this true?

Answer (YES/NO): NO